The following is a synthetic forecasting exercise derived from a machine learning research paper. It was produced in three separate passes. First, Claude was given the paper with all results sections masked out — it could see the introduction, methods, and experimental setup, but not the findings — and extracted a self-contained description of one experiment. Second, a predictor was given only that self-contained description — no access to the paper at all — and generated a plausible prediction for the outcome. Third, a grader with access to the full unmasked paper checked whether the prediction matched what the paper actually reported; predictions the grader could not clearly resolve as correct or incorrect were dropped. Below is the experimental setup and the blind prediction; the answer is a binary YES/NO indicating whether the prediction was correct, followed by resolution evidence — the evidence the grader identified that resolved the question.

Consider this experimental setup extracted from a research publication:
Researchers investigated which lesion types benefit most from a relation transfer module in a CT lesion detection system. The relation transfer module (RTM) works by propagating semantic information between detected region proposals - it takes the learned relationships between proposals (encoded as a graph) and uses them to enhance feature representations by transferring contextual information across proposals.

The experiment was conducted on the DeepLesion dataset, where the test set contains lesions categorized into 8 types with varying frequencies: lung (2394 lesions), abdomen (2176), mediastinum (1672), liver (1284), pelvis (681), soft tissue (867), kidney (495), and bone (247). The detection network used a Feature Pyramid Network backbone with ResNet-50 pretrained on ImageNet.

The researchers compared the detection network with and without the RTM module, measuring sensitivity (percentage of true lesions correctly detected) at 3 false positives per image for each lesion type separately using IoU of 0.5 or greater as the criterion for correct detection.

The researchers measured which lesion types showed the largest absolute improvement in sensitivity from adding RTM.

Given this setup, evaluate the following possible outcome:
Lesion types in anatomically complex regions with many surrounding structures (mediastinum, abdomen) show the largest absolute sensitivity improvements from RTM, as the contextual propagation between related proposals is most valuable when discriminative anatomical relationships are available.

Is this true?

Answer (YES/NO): NO